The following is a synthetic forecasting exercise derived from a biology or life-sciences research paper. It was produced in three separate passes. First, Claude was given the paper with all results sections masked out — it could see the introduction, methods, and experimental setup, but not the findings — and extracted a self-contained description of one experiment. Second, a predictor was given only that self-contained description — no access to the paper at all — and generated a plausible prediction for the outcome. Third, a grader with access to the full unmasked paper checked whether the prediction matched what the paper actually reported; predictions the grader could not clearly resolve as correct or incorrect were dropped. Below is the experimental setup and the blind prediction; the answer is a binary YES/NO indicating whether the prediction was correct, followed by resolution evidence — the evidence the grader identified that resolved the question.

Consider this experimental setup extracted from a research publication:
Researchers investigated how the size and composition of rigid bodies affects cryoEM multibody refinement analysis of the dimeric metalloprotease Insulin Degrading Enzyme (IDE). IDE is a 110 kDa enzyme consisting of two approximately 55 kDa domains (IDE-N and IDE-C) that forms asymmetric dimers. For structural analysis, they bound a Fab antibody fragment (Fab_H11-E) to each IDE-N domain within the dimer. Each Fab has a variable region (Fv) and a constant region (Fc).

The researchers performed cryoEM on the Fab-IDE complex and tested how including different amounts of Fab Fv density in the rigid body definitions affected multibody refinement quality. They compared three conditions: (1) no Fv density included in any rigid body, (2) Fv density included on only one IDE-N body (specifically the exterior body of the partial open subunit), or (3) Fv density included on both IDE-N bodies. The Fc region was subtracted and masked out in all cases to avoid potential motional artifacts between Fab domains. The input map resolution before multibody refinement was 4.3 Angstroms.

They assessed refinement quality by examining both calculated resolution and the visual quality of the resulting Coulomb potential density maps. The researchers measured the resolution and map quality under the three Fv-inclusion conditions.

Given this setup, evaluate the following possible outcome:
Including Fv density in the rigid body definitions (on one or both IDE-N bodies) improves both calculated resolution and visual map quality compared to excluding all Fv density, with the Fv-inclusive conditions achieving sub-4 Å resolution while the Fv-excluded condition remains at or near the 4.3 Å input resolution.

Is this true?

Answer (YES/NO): NO